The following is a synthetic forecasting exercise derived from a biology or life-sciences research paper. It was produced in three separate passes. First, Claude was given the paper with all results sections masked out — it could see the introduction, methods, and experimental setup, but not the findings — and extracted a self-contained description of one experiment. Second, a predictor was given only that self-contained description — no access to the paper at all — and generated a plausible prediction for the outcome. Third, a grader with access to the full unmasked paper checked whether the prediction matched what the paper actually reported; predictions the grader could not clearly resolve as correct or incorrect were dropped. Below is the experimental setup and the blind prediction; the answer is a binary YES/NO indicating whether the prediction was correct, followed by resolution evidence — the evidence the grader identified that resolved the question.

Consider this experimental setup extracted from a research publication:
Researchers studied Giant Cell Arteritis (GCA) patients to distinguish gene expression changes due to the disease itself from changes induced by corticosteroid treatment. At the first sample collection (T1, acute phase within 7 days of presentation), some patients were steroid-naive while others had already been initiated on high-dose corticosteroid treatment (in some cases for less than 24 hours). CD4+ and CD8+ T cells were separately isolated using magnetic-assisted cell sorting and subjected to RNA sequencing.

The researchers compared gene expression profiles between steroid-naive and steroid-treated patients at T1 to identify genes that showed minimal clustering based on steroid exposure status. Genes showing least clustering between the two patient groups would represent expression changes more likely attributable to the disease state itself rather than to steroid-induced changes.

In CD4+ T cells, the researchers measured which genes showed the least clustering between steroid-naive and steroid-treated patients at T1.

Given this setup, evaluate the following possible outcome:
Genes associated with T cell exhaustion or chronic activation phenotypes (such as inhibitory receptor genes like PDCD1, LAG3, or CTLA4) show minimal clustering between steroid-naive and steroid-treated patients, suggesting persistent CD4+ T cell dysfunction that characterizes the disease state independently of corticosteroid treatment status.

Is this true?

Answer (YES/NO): NO